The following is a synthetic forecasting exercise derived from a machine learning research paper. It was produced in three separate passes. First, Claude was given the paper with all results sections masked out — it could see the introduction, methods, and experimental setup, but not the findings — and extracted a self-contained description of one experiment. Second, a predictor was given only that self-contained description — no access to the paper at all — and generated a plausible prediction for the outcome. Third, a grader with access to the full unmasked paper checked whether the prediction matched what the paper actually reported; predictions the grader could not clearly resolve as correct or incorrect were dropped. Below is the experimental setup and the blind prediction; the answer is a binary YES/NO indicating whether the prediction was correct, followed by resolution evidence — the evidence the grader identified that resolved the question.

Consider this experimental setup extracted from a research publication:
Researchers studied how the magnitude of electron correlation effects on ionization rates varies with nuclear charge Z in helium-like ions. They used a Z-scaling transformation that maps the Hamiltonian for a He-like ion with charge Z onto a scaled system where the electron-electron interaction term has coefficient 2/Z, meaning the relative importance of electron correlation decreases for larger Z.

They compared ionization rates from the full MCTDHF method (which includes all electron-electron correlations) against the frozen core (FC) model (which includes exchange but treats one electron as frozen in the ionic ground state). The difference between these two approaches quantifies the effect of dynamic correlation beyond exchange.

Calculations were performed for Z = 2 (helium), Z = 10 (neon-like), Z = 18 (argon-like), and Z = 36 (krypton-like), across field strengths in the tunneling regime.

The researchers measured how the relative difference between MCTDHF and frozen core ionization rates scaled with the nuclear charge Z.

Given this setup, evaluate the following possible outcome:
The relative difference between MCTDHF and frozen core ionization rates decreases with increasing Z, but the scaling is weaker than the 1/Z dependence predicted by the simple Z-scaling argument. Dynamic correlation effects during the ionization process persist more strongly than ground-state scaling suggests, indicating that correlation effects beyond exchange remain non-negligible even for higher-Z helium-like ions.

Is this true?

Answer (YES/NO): NO